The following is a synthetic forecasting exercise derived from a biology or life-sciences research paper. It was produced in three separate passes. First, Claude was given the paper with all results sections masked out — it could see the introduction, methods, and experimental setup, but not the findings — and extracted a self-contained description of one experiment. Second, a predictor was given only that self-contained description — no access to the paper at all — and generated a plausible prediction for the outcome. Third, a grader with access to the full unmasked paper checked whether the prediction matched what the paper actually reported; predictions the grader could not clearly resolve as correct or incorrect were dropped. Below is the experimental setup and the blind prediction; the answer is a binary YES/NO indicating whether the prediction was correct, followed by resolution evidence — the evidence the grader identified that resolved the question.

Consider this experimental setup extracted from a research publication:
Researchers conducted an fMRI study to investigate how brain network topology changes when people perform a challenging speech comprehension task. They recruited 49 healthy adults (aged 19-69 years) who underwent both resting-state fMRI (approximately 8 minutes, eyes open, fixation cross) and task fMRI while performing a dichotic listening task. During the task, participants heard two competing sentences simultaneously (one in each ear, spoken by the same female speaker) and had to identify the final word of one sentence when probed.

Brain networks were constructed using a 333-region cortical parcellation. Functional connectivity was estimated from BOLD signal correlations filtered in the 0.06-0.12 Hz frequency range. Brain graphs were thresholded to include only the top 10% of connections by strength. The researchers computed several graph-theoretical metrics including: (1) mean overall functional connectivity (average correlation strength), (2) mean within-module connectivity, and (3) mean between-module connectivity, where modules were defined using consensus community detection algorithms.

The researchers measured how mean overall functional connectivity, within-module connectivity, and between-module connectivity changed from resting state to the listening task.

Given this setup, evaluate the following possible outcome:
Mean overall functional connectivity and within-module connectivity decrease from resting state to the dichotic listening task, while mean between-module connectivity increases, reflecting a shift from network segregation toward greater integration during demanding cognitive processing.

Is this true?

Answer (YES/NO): NO